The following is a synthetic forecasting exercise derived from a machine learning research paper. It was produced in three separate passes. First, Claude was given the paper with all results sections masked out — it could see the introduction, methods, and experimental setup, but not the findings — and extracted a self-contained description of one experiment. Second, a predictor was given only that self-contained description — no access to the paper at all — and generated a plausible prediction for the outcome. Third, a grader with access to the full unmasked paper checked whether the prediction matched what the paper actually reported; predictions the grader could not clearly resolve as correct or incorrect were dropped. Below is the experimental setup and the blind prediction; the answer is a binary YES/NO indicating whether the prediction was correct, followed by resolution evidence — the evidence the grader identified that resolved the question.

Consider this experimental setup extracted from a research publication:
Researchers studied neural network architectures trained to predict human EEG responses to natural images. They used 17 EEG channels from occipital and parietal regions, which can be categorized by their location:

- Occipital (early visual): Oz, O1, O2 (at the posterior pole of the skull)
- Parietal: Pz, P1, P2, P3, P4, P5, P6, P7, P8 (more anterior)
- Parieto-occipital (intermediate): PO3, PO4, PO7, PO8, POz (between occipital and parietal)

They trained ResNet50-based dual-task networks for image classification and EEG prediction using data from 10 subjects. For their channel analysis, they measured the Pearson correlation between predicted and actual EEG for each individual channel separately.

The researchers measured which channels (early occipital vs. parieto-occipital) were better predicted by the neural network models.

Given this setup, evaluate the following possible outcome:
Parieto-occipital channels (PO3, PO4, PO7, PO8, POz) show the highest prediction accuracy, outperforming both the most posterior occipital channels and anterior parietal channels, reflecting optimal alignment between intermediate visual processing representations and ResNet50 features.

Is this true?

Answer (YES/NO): NO